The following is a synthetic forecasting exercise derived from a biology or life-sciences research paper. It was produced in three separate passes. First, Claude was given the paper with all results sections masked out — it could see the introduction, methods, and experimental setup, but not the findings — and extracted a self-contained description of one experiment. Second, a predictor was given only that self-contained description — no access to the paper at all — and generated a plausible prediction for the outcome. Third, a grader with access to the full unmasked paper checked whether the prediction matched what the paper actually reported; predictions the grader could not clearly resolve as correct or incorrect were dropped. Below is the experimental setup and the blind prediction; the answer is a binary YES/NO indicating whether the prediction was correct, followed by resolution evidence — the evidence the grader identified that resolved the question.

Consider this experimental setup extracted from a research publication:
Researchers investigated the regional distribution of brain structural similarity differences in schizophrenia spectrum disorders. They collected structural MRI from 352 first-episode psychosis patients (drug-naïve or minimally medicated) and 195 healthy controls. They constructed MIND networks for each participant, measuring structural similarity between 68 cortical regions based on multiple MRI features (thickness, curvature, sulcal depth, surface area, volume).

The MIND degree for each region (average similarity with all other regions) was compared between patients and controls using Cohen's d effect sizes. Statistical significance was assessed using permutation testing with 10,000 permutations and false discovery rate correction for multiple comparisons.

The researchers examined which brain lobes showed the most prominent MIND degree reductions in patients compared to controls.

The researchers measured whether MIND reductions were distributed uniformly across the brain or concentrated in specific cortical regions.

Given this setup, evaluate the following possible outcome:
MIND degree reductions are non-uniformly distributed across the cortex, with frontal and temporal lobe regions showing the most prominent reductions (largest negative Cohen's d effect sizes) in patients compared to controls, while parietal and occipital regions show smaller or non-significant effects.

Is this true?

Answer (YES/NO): NO